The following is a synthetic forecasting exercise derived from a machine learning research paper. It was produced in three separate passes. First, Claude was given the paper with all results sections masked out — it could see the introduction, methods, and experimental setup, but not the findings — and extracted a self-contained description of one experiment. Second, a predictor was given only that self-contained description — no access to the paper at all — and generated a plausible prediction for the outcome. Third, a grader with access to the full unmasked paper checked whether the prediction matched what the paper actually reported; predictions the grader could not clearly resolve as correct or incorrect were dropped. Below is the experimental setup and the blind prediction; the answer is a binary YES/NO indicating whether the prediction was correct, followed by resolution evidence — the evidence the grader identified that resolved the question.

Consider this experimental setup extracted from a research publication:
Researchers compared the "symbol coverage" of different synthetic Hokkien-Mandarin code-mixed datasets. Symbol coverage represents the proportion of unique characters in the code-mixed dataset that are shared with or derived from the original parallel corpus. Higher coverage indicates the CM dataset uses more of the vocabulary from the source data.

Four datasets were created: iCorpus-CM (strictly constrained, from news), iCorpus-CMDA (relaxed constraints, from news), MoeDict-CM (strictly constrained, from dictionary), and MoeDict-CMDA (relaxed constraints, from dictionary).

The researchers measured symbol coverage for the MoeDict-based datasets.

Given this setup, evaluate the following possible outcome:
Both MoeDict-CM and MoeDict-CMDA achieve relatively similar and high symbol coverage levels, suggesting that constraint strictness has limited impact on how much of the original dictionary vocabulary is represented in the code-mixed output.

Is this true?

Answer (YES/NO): NO